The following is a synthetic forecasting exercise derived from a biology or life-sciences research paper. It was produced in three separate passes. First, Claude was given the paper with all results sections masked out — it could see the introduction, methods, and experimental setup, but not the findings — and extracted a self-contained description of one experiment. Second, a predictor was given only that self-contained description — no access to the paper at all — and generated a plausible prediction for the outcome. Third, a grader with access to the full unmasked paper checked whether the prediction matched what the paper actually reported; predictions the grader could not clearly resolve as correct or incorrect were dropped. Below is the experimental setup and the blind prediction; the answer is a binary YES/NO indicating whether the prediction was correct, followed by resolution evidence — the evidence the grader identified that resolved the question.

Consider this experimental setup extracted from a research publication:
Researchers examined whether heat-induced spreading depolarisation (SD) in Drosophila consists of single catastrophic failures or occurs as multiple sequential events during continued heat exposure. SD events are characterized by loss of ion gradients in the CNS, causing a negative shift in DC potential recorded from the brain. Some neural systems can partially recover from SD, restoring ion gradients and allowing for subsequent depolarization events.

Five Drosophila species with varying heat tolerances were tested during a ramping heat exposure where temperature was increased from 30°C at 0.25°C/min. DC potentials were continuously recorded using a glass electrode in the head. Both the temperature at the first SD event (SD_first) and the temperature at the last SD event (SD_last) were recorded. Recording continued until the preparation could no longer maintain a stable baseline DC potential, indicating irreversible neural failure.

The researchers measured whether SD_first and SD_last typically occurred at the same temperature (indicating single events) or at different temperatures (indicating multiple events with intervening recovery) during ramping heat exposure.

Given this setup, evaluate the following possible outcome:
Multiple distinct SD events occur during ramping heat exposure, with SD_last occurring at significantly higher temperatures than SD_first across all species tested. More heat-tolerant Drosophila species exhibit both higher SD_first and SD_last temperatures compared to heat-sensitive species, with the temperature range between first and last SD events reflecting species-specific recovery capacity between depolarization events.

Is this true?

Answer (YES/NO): NO